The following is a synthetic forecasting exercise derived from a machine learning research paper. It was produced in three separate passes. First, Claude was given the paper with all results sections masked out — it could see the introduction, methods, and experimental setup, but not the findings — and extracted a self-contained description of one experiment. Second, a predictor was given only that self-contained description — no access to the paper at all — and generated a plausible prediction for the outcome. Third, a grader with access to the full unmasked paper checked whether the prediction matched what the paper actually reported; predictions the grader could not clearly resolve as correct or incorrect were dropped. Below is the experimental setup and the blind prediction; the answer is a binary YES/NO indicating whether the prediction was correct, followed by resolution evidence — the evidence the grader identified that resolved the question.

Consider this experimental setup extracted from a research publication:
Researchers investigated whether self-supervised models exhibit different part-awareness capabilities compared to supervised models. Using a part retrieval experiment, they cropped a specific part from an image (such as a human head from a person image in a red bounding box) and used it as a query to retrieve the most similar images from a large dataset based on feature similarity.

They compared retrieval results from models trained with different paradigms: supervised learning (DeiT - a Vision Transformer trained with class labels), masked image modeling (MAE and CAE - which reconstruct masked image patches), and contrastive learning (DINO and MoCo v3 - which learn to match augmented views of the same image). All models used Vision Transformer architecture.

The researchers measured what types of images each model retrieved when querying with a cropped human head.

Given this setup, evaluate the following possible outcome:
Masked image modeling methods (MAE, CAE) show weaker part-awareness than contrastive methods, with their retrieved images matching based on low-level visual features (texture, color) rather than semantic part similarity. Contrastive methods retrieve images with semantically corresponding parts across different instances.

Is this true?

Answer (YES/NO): NO